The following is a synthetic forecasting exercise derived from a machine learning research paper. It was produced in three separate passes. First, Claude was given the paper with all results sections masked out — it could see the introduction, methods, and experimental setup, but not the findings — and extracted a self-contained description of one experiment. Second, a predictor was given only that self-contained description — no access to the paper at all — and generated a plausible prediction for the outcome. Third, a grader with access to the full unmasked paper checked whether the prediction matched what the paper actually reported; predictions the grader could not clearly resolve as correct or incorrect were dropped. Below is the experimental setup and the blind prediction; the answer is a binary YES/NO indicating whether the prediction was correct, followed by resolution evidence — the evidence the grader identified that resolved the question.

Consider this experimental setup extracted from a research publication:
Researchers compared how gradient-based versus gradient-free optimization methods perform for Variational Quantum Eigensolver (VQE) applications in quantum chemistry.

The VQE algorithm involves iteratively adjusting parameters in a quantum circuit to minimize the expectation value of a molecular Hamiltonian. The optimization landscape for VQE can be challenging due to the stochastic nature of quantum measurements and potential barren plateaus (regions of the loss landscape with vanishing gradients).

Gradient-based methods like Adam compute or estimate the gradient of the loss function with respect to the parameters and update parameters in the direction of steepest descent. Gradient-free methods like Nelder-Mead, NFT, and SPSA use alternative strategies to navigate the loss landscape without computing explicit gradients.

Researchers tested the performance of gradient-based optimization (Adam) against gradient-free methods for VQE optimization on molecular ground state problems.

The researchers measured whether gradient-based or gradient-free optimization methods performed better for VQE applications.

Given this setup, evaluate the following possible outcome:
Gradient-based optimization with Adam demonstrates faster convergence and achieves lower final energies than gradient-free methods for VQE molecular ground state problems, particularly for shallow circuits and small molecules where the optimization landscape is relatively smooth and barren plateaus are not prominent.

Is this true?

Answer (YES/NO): NO